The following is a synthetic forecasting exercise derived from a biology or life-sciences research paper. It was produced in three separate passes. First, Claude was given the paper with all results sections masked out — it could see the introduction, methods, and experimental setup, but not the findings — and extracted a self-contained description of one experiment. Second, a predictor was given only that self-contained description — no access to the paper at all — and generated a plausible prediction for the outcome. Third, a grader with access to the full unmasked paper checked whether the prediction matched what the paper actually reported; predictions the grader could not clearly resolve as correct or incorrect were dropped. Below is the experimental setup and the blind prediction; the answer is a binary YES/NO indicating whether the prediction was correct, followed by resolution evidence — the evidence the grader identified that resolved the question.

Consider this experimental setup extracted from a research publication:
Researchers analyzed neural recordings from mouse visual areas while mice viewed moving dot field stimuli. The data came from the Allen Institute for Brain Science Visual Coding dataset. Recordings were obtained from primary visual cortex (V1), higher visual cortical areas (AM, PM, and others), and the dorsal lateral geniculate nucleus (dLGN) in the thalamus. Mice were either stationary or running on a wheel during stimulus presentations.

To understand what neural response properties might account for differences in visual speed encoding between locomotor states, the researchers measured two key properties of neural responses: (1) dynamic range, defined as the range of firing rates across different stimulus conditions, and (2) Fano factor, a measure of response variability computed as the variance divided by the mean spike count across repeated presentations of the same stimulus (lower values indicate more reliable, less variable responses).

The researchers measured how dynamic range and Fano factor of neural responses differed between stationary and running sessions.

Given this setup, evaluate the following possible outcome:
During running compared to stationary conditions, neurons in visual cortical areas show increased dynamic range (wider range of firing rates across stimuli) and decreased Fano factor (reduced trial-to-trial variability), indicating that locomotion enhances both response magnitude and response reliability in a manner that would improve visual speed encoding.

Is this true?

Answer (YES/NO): YES